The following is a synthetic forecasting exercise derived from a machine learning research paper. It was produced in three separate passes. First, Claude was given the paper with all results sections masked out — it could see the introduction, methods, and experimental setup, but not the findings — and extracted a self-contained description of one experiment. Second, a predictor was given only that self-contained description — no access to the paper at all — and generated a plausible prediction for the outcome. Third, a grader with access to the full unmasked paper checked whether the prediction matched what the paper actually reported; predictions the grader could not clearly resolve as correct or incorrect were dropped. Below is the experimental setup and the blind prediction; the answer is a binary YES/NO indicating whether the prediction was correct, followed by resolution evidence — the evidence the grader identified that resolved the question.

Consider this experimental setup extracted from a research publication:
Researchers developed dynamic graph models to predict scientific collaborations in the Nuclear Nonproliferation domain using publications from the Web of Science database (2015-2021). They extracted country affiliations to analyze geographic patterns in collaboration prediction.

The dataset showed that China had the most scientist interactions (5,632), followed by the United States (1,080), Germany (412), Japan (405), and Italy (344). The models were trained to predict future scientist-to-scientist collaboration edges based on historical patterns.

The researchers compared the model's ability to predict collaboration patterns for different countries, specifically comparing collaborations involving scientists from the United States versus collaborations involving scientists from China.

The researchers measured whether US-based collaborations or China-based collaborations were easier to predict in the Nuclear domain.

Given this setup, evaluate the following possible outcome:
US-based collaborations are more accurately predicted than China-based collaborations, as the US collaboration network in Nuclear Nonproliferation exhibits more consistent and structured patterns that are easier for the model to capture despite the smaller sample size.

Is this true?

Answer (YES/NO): YES